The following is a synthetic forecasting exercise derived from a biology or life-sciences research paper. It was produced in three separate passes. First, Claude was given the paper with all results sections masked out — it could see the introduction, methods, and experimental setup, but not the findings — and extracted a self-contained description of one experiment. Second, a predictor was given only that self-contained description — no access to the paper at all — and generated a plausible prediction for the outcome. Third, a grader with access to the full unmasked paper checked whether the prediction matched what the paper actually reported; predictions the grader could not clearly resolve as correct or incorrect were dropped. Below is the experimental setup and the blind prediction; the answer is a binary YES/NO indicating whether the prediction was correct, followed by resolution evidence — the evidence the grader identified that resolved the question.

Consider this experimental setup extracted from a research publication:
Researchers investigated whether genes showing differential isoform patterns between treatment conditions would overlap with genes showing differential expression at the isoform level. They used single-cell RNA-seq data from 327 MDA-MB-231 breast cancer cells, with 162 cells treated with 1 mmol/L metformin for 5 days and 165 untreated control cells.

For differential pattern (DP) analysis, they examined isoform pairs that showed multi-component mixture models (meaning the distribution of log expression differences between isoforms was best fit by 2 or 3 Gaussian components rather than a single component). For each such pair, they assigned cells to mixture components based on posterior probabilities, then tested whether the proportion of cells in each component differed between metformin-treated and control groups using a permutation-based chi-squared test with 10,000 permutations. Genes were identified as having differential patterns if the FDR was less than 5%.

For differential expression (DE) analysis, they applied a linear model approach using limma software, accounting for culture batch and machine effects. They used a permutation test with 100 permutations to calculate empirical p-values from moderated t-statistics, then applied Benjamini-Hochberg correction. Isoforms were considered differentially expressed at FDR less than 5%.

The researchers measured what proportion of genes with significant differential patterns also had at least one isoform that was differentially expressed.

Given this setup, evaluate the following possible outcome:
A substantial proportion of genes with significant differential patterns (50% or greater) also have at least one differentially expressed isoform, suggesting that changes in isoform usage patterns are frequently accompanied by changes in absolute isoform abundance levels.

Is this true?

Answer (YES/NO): YES